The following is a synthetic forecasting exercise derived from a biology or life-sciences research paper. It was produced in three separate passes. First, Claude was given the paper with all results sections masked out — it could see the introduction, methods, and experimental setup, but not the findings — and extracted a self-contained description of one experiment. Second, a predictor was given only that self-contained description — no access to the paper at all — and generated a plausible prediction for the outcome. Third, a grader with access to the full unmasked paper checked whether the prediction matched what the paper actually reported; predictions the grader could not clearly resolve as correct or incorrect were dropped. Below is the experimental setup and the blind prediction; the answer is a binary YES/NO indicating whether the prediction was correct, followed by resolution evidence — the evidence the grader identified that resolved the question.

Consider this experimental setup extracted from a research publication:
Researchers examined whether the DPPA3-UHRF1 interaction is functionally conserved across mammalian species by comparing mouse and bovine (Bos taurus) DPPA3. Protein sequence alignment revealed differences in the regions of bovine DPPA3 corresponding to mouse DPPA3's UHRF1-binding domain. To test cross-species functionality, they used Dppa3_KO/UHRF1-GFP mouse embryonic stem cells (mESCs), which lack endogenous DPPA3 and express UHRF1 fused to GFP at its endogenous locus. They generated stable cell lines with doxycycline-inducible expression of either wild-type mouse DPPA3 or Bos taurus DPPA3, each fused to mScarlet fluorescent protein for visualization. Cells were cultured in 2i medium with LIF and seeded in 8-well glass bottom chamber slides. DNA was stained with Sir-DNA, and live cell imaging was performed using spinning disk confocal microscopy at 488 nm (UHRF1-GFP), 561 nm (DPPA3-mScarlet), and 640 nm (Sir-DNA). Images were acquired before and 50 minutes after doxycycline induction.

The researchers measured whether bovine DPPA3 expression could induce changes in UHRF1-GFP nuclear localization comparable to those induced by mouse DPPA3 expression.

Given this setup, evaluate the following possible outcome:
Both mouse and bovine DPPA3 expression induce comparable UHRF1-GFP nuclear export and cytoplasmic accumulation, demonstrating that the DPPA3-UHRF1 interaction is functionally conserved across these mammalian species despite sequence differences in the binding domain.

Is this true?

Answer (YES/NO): NO